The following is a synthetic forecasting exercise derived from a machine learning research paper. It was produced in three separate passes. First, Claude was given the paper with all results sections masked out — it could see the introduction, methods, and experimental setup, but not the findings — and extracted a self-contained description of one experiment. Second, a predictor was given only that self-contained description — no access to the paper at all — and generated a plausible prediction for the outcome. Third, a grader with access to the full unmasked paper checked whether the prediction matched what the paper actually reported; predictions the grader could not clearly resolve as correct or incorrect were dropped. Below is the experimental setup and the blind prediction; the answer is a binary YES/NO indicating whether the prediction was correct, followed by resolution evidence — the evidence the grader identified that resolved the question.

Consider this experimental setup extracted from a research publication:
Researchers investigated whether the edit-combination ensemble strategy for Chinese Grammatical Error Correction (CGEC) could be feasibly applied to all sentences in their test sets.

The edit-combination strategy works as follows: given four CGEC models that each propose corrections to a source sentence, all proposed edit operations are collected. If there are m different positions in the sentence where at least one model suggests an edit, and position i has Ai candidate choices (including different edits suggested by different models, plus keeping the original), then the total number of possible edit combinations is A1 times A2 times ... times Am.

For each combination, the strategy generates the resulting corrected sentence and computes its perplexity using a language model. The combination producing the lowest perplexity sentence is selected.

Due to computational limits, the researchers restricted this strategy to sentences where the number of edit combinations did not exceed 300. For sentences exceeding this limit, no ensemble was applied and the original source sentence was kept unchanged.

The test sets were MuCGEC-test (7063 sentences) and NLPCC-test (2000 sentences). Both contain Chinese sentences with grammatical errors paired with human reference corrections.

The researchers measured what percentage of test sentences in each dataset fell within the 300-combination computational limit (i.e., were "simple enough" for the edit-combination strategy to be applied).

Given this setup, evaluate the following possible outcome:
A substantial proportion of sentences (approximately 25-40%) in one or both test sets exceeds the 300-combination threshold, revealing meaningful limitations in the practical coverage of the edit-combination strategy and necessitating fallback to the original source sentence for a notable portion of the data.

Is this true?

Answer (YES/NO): NO